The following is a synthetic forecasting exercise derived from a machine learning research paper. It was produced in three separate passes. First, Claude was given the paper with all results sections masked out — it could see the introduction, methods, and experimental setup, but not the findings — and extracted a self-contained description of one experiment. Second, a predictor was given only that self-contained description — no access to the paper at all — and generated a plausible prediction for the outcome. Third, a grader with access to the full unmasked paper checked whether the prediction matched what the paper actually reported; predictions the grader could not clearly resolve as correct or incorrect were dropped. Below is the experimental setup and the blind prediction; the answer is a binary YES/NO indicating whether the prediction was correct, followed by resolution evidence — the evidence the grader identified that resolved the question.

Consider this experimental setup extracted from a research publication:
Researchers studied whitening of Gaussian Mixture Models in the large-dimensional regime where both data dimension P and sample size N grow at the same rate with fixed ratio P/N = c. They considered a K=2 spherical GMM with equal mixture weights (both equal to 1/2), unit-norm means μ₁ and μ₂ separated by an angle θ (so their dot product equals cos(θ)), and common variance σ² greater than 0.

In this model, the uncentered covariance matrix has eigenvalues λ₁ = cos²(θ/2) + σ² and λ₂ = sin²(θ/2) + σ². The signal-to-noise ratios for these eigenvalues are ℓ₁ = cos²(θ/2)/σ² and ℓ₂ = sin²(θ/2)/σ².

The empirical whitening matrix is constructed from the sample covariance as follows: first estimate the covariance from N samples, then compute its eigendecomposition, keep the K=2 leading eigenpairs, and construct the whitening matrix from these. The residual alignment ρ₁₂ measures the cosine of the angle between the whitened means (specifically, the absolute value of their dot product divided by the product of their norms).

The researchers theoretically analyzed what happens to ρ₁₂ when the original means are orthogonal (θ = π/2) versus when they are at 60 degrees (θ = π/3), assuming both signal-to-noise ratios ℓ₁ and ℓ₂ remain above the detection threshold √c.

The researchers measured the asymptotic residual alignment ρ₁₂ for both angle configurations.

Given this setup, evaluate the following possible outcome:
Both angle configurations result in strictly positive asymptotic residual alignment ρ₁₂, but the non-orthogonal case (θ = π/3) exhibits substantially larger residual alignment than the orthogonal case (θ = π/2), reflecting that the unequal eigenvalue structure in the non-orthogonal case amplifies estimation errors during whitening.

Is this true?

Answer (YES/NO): NO